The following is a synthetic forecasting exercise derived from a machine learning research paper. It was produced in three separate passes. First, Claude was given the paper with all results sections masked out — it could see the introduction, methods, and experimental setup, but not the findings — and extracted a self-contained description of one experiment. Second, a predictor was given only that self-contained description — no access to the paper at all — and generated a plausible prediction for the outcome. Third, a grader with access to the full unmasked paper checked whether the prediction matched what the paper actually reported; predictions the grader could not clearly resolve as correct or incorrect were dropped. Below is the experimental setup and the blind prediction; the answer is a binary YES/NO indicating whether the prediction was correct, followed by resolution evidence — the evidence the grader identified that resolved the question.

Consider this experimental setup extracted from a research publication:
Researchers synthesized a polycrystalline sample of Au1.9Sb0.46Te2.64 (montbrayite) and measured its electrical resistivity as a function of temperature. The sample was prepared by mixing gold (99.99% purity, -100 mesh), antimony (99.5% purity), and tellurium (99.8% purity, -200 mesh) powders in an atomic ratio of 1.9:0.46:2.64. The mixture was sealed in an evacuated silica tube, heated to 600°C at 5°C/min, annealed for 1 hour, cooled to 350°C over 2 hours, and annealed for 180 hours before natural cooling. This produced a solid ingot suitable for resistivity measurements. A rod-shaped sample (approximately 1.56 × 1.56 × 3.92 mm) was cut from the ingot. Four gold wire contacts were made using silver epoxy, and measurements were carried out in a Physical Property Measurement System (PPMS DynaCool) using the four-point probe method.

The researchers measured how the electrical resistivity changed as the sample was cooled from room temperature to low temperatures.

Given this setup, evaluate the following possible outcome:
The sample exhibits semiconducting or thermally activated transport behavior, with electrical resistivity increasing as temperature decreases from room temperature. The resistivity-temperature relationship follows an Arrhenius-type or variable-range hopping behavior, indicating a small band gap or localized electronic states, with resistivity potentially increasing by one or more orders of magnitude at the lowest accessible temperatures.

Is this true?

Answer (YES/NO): NO